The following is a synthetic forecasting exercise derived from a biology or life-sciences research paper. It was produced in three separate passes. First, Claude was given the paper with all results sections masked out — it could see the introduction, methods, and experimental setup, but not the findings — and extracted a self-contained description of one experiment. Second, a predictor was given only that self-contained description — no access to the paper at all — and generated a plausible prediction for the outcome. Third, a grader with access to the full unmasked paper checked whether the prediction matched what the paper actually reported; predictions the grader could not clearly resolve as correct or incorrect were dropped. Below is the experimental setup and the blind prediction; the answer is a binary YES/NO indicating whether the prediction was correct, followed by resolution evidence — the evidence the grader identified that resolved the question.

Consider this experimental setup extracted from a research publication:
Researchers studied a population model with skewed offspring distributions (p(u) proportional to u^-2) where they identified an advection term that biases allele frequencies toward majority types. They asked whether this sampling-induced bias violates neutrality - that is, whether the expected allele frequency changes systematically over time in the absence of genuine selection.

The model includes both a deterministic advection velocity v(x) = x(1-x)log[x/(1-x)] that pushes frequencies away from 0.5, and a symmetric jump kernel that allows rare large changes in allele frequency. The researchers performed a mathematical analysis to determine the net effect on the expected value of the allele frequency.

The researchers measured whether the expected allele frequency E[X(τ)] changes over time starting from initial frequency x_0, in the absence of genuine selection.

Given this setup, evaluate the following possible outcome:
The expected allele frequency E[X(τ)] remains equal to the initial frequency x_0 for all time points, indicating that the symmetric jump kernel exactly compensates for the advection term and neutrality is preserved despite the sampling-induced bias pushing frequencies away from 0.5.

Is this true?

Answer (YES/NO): YES